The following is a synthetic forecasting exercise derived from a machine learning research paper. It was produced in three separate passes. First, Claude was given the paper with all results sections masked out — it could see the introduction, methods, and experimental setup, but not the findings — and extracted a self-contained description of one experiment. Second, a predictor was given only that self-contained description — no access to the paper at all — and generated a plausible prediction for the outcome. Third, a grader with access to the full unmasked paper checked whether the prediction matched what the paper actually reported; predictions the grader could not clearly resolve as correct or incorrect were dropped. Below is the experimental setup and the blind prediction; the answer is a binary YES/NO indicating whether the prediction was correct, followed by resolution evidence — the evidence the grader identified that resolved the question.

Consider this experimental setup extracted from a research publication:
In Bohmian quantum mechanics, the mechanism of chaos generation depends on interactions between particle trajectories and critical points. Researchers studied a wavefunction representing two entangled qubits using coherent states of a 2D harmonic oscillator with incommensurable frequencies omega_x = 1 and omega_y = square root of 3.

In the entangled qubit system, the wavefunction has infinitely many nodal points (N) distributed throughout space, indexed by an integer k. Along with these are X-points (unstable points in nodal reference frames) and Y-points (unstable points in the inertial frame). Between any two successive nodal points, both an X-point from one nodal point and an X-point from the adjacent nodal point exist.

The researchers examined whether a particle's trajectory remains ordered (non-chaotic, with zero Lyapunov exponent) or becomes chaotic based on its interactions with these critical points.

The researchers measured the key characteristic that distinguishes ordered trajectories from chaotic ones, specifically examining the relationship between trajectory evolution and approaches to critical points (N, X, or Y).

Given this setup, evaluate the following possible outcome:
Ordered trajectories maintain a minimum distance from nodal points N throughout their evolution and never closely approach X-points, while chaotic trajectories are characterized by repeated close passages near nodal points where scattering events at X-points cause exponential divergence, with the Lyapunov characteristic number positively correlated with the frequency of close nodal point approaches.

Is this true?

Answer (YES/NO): NO